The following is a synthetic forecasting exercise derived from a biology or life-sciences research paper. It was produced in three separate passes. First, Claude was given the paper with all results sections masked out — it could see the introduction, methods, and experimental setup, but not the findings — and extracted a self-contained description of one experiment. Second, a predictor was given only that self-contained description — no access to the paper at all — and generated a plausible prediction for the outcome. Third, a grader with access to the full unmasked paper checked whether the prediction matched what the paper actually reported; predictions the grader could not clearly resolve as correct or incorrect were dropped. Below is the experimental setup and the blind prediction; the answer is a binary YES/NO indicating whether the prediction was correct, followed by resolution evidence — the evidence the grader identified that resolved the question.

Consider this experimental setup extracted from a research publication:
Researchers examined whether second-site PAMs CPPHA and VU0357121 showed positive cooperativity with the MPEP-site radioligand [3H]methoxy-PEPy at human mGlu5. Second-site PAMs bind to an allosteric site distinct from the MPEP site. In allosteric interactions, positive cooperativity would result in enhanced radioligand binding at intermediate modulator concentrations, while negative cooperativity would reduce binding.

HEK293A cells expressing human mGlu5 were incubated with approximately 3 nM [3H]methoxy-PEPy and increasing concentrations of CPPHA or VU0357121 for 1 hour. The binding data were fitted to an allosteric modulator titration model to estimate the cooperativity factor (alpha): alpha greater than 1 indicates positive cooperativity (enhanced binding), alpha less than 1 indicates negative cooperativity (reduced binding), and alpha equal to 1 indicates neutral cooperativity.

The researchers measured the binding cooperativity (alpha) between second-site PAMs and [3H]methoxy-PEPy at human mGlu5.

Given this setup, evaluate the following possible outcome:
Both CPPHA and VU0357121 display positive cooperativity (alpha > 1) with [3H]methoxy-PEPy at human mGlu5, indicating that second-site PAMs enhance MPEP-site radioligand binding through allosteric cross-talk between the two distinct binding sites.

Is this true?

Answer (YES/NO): NO